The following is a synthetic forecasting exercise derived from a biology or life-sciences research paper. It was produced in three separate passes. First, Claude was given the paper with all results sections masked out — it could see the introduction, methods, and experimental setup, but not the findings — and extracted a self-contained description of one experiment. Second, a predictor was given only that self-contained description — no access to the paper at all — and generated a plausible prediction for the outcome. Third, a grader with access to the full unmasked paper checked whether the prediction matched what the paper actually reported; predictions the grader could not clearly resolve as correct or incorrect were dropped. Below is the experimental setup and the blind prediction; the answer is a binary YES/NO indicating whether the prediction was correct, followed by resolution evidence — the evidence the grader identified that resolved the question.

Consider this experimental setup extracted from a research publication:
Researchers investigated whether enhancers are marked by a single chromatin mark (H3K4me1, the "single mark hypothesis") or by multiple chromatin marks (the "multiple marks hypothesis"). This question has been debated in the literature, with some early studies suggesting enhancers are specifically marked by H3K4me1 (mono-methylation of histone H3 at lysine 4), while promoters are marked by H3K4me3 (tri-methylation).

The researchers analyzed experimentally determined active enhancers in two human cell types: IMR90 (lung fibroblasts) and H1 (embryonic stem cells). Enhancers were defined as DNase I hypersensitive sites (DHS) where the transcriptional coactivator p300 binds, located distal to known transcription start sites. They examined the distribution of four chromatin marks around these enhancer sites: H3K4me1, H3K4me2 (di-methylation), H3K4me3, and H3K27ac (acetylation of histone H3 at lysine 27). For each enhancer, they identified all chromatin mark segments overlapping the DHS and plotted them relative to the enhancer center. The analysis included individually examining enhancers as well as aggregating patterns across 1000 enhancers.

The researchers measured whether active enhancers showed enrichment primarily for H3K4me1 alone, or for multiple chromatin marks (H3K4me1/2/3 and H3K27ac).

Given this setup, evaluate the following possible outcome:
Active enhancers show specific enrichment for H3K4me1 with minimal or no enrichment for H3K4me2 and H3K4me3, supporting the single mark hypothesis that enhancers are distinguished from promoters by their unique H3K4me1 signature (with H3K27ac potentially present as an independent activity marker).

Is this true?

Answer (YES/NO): NO